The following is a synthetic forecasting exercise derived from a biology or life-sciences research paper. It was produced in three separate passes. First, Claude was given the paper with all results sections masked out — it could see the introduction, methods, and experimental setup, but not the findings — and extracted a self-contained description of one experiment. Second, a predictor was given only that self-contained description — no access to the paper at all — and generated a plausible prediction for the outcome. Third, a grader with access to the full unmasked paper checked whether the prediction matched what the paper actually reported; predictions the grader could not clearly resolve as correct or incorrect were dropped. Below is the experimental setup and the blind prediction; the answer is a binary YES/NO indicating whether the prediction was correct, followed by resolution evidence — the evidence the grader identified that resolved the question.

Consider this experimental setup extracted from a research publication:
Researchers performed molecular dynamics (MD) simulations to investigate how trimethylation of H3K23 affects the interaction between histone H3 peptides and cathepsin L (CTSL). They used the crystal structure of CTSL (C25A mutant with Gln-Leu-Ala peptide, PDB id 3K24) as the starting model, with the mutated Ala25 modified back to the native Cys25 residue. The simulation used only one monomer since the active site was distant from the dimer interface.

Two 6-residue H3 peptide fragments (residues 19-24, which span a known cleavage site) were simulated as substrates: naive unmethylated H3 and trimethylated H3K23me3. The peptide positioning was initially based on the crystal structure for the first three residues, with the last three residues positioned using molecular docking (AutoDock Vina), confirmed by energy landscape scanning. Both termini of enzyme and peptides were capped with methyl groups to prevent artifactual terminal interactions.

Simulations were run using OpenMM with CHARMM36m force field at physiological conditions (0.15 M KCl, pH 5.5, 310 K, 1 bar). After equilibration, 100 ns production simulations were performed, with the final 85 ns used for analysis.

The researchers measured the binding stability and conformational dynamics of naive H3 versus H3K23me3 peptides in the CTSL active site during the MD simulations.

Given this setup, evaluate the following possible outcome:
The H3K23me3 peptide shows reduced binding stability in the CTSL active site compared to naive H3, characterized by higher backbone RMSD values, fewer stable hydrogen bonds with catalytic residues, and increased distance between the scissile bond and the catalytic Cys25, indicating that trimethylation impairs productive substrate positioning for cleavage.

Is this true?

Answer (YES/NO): NO